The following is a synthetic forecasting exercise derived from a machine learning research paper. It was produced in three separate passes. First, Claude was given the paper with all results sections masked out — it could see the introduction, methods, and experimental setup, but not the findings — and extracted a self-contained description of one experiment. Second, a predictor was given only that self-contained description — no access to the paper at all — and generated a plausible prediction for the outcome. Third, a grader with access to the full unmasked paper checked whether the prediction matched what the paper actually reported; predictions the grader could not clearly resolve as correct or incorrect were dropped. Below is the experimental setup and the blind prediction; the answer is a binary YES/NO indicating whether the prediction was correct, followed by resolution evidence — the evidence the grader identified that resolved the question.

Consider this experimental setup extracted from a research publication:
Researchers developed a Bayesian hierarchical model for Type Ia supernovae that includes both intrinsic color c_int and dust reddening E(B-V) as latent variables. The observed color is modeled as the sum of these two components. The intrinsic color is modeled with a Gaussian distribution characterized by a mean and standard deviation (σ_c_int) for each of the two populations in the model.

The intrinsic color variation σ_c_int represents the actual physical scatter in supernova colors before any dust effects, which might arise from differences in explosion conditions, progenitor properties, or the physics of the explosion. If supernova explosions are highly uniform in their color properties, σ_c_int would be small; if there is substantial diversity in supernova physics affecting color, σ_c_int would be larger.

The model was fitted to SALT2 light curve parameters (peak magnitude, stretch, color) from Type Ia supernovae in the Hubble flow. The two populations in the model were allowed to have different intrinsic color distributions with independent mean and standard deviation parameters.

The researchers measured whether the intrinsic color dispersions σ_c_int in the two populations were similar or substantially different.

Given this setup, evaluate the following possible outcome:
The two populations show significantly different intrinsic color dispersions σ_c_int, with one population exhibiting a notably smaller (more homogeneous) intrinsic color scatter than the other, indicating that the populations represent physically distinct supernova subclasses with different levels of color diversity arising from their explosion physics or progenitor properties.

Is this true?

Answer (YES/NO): YES